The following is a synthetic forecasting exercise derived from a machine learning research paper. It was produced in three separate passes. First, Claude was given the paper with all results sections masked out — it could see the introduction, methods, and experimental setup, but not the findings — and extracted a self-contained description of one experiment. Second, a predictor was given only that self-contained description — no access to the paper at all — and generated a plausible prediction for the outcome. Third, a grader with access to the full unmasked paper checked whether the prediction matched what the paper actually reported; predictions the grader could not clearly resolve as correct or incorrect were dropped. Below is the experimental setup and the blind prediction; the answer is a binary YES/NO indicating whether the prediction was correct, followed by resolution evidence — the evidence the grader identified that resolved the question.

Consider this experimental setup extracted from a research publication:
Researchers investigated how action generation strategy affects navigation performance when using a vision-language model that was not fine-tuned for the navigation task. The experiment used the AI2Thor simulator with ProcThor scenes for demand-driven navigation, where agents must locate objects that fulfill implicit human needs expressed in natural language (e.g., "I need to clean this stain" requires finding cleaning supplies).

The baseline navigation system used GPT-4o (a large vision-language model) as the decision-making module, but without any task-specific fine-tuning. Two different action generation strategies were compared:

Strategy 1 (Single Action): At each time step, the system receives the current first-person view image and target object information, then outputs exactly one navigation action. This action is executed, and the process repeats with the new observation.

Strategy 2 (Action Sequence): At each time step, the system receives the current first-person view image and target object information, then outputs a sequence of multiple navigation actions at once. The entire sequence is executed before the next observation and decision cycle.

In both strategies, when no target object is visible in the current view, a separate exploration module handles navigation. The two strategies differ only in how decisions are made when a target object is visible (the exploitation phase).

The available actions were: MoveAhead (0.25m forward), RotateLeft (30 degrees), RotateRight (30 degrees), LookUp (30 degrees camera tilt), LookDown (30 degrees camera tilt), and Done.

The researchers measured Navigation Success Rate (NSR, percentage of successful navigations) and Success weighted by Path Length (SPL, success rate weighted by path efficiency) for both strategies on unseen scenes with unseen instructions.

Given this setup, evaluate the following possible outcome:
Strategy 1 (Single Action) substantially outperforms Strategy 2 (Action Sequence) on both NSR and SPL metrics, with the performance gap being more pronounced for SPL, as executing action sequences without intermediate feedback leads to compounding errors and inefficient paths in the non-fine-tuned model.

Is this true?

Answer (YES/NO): NO